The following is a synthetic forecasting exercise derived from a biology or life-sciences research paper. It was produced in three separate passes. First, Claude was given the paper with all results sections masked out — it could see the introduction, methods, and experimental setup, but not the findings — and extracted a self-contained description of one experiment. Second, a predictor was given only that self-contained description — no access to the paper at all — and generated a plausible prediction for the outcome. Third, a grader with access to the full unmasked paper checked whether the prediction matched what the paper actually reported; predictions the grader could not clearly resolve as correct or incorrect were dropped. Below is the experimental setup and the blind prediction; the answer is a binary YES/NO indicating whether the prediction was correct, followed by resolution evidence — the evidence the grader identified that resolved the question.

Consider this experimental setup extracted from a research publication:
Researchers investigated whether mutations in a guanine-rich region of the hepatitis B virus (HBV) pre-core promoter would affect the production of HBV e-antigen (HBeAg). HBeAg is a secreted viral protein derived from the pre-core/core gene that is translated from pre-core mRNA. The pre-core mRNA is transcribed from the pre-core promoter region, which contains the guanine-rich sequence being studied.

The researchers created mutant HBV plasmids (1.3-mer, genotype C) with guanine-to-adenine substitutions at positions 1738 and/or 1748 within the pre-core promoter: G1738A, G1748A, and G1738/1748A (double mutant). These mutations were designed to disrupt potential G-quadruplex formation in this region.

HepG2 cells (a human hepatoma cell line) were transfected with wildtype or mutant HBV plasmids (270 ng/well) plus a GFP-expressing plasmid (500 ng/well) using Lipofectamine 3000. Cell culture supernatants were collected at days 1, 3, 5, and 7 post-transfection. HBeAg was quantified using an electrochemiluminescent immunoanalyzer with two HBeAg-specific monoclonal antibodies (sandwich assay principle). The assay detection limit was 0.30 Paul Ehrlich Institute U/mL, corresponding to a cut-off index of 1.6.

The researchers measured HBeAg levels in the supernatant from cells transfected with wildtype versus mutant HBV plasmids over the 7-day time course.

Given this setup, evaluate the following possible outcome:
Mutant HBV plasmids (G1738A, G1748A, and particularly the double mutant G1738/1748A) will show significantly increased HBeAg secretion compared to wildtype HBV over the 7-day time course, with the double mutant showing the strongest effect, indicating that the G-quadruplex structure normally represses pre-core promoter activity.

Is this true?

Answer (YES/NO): NO